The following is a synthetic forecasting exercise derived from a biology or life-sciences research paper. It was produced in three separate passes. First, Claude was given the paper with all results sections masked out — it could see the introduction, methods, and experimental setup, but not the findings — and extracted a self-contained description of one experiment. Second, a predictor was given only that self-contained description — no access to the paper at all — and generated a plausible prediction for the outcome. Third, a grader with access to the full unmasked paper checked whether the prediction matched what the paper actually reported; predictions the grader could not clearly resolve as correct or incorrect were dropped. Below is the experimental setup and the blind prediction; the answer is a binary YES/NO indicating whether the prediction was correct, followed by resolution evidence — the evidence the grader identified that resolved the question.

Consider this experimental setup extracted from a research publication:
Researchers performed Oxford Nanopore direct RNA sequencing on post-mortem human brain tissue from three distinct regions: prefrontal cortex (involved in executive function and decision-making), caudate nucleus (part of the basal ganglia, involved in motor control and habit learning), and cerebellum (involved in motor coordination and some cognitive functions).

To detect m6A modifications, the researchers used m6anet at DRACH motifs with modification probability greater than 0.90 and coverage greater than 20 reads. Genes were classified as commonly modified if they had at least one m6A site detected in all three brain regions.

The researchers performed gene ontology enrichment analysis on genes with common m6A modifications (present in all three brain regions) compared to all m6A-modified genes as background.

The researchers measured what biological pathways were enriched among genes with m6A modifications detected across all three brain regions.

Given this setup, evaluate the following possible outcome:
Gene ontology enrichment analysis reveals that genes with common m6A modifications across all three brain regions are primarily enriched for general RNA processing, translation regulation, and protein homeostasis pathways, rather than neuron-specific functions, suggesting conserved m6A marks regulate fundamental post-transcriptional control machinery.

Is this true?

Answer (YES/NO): NO